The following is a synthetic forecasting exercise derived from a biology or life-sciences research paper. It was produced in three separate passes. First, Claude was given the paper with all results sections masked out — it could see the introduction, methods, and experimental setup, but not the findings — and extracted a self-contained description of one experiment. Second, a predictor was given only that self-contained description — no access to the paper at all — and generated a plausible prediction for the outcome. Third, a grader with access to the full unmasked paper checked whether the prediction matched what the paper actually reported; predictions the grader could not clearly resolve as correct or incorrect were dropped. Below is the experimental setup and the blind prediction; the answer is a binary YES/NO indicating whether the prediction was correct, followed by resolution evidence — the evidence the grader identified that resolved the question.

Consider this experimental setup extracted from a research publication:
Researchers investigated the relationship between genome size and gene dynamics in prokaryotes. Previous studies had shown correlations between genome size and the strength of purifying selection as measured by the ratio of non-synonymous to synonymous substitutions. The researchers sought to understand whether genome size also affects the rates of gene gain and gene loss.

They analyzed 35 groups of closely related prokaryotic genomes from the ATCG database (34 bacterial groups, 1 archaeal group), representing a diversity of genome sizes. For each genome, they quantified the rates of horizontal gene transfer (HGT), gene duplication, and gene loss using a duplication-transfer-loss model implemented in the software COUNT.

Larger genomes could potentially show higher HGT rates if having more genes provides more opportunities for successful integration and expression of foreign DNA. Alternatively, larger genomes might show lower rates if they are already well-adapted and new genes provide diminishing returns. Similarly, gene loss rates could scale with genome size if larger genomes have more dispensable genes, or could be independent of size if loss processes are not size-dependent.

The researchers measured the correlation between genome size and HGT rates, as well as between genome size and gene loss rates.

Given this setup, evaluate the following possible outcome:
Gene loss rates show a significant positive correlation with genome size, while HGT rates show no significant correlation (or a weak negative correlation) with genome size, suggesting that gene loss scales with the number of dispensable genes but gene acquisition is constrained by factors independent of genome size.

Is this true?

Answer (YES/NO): NO